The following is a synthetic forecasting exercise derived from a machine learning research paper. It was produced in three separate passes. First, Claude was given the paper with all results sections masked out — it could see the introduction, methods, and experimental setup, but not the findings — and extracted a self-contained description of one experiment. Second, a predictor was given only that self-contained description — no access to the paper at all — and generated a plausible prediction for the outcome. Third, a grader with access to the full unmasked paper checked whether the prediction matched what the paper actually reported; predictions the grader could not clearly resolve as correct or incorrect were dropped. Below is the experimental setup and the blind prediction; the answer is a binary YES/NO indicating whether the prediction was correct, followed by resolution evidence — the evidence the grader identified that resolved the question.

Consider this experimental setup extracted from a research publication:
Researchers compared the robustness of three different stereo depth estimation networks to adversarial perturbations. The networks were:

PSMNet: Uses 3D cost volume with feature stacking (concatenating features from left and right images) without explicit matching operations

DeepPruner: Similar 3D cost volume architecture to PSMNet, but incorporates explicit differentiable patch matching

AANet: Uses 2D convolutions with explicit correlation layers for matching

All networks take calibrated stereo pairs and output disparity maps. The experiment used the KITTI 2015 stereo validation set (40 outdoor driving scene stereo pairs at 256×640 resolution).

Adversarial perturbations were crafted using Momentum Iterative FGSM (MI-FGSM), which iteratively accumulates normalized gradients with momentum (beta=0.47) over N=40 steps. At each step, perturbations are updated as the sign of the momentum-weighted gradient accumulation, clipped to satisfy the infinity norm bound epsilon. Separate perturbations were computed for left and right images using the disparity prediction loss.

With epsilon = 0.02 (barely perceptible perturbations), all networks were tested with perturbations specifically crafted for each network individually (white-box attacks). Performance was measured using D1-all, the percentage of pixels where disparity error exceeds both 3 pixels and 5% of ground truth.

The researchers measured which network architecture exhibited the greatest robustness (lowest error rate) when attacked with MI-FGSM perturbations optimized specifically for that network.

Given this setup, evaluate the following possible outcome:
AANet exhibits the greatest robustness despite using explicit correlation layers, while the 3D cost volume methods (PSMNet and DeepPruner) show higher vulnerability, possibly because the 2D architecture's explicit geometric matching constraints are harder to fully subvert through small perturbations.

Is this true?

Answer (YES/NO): YES